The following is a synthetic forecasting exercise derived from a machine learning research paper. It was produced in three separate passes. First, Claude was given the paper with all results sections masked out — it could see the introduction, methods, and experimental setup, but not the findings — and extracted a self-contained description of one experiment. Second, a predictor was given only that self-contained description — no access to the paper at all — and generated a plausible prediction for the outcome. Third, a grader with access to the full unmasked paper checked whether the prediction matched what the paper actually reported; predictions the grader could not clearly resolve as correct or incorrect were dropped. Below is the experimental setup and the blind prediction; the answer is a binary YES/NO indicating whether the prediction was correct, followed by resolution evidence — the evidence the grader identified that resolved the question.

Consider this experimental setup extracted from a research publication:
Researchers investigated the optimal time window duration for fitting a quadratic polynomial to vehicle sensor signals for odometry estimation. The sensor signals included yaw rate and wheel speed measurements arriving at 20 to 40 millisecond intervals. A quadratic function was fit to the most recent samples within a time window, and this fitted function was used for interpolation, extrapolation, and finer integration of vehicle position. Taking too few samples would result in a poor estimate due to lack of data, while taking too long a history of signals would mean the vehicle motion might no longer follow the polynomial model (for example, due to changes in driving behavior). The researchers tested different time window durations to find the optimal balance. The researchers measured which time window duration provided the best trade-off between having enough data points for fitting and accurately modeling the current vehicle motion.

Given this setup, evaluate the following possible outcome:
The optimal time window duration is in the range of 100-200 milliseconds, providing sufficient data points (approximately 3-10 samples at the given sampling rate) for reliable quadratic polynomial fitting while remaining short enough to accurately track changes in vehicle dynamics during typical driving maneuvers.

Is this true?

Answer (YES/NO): YES